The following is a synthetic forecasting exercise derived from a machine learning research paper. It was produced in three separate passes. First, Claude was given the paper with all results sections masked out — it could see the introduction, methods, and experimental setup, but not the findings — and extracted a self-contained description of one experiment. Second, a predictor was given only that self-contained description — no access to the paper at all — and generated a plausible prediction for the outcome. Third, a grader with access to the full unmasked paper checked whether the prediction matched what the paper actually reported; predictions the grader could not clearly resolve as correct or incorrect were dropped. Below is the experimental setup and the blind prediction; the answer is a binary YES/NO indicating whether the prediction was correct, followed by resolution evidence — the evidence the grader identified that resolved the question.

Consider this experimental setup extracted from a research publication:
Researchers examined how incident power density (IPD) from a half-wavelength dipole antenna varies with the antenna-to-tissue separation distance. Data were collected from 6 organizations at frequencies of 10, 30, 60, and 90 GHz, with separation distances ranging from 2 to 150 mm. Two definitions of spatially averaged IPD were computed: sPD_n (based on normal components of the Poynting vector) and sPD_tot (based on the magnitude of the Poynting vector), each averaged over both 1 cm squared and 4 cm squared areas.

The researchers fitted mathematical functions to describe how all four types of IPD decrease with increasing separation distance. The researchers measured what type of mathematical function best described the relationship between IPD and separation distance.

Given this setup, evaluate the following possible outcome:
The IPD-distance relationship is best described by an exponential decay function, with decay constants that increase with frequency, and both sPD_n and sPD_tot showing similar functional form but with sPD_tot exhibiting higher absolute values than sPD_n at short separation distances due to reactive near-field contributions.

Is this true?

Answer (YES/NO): NO